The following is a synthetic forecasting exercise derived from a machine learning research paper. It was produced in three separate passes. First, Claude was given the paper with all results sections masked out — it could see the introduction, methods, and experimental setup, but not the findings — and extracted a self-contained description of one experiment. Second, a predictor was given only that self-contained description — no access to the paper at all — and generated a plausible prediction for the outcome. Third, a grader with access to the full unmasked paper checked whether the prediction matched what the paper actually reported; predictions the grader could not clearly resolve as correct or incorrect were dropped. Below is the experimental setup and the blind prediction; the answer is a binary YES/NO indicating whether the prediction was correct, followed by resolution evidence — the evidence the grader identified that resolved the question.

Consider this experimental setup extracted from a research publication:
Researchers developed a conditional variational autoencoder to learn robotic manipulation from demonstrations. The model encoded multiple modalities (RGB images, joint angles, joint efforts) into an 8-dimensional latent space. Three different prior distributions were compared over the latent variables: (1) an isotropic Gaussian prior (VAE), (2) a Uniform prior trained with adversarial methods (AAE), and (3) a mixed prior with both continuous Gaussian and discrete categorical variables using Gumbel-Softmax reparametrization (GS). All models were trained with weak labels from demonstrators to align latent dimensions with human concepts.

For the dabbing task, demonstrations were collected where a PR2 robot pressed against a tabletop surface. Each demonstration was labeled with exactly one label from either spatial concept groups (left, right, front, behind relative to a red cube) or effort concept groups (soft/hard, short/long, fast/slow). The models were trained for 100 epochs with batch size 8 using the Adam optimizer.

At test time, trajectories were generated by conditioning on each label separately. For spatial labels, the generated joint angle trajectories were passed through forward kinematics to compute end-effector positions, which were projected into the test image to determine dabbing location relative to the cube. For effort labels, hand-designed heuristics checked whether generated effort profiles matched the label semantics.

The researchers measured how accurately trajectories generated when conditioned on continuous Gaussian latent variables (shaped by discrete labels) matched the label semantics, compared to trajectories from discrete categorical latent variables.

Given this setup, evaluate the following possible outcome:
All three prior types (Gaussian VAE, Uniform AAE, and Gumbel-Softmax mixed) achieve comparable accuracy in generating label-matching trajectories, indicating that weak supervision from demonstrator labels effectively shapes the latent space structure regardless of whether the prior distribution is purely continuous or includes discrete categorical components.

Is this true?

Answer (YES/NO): NO